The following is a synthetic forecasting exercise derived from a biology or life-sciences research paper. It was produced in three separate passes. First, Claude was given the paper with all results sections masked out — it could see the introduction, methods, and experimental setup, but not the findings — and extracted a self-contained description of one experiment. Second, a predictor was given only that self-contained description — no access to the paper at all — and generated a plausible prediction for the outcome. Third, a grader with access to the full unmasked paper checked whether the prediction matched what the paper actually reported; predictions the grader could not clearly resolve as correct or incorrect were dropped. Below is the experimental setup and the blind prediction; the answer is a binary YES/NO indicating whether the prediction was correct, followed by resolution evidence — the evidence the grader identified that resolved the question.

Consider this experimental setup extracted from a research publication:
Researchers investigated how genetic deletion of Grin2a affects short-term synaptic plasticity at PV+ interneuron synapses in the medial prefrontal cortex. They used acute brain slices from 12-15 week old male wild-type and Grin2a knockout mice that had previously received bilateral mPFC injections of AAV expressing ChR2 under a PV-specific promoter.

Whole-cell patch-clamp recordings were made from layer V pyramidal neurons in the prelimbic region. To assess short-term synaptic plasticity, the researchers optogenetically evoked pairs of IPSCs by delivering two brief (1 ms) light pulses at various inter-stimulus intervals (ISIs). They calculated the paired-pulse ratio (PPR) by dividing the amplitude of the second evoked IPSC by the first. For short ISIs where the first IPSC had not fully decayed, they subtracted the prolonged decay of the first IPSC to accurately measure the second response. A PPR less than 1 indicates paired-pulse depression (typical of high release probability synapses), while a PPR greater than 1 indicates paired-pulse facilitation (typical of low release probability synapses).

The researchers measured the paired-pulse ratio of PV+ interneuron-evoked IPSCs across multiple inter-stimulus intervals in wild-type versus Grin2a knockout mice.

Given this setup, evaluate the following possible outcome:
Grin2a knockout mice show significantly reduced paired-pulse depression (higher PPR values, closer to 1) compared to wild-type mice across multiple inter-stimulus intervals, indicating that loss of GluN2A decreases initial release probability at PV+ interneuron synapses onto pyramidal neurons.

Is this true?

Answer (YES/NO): NO